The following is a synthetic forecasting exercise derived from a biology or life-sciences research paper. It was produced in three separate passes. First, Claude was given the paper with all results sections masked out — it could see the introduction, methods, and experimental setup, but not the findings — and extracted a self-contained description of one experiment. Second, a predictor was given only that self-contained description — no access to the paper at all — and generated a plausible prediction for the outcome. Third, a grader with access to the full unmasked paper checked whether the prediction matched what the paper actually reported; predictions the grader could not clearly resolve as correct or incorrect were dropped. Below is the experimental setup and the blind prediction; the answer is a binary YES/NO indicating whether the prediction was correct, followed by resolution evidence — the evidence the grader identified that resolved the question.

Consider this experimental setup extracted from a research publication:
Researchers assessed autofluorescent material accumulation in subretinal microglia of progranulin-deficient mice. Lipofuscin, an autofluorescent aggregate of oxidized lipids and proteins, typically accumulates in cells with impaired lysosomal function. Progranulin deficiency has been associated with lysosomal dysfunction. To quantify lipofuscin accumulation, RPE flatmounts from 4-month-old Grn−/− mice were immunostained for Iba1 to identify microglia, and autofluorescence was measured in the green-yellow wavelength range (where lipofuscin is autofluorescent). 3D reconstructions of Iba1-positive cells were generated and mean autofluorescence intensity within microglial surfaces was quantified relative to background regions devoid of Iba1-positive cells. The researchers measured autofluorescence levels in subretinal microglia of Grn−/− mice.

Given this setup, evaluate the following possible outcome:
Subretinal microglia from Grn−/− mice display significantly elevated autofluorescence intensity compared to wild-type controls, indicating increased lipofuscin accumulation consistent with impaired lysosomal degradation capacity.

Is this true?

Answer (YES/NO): NO